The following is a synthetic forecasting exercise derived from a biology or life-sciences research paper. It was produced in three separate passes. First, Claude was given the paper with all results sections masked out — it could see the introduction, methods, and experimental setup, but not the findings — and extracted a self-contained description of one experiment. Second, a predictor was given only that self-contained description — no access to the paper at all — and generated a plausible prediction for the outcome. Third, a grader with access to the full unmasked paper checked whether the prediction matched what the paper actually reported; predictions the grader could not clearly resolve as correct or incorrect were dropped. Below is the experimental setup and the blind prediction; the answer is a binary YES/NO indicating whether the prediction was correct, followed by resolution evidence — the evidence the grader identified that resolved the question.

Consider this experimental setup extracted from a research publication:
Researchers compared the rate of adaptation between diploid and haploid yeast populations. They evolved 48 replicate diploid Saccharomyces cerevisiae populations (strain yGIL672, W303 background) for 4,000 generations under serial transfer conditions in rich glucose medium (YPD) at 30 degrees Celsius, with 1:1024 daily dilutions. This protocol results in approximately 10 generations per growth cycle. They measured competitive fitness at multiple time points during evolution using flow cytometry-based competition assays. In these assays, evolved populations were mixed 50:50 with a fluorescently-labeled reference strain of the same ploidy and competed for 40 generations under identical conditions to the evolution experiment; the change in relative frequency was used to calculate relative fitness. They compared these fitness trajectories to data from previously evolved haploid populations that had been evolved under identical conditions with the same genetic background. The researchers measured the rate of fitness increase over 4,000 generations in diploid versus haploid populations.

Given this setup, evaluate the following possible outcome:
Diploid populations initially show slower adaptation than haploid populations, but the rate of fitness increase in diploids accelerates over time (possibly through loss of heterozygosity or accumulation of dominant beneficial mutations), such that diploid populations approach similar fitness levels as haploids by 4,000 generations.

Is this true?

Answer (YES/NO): NO